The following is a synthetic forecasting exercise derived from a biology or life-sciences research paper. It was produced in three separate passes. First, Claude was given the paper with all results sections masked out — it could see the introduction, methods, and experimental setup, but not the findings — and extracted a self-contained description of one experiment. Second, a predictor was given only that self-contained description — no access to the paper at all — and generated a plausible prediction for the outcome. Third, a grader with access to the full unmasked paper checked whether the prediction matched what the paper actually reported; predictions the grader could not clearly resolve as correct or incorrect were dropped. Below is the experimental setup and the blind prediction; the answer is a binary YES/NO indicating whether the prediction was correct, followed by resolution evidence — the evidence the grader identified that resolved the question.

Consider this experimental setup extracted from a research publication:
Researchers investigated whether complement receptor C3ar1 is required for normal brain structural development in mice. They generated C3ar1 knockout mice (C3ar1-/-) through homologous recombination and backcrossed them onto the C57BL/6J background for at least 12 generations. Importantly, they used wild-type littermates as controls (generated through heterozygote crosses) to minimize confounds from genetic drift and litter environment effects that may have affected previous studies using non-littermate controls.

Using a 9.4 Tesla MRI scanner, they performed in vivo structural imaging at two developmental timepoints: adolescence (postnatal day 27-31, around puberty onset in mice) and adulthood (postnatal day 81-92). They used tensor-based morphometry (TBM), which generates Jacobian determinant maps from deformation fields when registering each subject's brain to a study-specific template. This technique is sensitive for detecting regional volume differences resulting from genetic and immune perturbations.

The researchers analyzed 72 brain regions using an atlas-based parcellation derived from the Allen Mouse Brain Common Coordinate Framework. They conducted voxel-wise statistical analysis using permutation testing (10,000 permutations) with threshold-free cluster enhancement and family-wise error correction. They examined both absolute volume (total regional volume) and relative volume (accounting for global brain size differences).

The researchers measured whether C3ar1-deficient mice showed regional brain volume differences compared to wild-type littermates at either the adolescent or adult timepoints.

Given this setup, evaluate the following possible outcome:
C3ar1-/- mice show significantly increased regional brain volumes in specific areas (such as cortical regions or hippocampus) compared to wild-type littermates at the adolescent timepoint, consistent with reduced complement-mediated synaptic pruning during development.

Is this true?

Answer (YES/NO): NO